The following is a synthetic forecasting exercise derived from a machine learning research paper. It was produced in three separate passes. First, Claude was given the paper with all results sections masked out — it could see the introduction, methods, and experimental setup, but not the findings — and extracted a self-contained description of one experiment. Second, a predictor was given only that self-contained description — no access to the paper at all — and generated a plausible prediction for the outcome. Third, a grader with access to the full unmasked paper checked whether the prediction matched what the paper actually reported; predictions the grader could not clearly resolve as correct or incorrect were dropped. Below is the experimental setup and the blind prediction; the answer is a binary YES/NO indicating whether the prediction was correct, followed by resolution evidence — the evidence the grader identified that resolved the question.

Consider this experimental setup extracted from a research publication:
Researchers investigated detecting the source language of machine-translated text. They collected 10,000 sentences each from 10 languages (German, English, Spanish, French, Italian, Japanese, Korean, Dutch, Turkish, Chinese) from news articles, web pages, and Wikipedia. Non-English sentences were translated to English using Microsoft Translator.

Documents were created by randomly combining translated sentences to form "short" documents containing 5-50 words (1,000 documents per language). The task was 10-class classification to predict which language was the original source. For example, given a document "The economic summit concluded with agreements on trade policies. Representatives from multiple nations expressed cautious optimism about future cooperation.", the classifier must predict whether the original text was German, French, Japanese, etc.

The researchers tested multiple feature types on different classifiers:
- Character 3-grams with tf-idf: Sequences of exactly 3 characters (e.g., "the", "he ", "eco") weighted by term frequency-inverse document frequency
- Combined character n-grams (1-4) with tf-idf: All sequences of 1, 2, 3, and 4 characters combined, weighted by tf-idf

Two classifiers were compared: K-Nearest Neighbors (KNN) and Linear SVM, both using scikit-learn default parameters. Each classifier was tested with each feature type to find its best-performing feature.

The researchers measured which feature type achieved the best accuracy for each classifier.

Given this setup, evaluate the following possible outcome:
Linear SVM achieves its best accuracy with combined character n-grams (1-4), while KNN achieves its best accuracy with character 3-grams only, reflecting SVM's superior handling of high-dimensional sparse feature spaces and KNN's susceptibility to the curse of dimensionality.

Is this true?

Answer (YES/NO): YES